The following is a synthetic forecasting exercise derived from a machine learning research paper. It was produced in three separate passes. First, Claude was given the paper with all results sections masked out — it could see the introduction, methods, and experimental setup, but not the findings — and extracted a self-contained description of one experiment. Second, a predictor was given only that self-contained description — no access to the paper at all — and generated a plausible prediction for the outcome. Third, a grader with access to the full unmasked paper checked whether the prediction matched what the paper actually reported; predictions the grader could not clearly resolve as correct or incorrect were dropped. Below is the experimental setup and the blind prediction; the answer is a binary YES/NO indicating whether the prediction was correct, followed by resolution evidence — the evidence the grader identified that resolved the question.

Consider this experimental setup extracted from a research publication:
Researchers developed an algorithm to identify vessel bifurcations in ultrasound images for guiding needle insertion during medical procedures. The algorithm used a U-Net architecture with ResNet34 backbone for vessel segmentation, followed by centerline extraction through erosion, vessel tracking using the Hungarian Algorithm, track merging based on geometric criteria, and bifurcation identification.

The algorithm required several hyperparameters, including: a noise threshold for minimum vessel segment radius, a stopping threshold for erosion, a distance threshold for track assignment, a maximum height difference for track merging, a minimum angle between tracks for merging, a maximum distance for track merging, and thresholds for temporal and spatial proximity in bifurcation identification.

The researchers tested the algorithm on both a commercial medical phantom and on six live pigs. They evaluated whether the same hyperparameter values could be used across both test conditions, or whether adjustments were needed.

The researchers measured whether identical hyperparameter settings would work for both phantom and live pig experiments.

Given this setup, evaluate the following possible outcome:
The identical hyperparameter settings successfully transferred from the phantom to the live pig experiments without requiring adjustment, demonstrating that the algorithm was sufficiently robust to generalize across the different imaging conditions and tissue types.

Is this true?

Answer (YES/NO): NO